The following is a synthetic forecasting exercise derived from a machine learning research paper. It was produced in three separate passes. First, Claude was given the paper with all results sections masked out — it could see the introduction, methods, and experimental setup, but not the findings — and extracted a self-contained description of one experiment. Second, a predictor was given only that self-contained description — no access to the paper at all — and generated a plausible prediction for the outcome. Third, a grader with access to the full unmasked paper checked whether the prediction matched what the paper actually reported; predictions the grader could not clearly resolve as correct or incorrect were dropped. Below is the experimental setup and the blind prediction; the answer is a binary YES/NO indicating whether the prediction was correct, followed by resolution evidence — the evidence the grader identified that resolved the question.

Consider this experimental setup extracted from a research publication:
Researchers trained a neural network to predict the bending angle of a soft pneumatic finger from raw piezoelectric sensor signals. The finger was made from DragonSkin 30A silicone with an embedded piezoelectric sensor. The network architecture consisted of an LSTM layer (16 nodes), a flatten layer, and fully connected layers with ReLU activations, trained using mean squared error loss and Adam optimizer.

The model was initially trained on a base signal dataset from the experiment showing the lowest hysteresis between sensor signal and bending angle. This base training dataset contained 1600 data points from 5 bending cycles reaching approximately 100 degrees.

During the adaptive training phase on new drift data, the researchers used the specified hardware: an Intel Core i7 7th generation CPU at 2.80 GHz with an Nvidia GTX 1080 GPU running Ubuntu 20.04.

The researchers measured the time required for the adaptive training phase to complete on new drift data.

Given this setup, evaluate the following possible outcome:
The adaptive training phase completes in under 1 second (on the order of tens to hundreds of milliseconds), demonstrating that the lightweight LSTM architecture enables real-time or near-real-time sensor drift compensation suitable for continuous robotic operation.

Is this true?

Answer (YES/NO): NO